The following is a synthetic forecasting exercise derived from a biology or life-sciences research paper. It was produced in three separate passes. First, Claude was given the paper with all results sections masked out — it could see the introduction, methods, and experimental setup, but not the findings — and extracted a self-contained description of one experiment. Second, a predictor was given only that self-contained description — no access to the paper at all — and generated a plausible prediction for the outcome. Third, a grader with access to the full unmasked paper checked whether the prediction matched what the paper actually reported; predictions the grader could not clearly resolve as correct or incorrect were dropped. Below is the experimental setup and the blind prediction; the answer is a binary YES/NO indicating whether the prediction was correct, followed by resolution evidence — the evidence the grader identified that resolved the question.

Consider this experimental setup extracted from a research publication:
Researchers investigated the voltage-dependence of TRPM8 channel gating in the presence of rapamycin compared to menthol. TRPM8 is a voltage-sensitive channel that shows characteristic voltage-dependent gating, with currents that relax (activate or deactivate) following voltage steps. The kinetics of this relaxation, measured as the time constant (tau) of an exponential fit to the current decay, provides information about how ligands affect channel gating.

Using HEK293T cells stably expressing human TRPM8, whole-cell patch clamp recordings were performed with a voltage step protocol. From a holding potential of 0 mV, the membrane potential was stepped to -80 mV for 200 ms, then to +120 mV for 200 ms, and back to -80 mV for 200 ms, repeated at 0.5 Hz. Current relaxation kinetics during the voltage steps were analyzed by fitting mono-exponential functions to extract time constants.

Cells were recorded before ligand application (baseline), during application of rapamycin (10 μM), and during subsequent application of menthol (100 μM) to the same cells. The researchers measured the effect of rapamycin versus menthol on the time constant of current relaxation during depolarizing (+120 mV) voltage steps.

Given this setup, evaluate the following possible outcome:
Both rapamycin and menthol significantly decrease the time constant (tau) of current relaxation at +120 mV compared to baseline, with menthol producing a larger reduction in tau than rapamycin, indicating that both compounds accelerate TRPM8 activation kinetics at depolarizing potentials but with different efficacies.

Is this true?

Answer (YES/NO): NO